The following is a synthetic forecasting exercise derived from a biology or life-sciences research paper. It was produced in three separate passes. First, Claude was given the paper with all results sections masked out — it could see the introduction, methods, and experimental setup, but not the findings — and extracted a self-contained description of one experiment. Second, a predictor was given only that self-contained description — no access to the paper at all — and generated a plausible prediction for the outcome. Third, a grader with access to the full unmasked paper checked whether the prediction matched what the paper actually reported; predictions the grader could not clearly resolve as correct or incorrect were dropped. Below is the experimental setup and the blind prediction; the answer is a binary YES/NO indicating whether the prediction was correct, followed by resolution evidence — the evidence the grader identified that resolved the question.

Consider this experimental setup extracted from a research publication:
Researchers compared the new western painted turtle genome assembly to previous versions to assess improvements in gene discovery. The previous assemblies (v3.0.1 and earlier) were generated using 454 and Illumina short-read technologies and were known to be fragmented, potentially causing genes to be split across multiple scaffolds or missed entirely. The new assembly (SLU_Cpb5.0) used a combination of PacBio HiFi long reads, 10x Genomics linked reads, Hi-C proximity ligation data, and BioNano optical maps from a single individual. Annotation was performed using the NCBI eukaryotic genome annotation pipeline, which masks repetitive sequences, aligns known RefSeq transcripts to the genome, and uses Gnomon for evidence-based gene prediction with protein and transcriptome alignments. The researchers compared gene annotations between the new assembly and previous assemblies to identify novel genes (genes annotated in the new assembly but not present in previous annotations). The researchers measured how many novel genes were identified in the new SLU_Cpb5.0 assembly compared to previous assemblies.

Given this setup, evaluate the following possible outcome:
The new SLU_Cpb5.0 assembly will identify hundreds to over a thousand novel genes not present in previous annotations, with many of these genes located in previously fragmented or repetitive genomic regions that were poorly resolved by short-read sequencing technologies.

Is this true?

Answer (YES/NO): NO